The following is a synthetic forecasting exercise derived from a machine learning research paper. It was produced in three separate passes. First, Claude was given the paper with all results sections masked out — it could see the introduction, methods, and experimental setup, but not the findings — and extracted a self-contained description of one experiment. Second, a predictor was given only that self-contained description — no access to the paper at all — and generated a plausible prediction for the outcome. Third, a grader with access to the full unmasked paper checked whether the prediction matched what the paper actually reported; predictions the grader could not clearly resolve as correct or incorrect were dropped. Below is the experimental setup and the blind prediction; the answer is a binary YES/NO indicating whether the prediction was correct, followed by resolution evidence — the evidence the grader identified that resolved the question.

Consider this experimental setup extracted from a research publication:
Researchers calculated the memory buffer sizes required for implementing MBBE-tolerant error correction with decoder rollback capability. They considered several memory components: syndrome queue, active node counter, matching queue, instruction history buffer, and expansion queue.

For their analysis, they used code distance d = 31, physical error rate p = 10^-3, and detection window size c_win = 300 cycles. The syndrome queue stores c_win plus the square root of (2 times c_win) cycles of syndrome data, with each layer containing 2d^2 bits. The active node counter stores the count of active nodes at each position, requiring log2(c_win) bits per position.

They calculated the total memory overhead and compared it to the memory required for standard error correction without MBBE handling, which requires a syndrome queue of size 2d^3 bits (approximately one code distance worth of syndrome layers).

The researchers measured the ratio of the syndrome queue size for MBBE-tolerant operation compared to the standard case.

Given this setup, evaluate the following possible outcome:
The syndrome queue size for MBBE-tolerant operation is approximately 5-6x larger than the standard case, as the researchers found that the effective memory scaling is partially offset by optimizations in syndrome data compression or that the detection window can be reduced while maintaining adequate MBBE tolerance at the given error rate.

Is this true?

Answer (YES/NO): NO